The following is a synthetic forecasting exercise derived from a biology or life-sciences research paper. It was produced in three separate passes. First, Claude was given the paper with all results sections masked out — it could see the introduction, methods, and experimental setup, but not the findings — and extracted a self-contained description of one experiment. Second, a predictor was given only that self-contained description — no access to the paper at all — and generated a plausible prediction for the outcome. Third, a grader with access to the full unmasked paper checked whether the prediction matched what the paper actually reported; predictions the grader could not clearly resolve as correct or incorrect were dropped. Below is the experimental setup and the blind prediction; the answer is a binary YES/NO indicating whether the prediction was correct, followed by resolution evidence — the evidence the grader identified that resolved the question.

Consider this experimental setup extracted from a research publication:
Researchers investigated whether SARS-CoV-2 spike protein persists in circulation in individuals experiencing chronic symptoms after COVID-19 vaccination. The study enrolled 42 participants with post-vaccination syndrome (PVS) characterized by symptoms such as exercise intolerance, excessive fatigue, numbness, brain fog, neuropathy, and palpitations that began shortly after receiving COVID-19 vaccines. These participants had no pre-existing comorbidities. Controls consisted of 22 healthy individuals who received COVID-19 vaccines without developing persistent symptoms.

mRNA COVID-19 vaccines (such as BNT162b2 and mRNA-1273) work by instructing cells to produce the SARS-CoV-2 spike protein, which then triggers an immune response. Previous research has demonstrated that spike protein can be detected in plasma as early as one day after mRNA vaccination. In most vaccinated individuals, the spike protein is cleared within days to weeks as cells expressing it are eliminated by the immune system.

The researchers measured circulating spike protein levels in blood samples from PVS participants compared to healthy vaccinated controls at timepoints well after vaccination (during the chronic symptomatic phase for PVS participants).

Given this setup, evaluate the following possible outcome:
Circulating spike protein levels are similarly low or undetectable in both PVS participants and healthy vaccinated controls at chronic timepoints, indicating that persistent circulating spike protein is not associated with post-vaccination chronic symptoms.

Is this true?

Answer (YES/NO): NO